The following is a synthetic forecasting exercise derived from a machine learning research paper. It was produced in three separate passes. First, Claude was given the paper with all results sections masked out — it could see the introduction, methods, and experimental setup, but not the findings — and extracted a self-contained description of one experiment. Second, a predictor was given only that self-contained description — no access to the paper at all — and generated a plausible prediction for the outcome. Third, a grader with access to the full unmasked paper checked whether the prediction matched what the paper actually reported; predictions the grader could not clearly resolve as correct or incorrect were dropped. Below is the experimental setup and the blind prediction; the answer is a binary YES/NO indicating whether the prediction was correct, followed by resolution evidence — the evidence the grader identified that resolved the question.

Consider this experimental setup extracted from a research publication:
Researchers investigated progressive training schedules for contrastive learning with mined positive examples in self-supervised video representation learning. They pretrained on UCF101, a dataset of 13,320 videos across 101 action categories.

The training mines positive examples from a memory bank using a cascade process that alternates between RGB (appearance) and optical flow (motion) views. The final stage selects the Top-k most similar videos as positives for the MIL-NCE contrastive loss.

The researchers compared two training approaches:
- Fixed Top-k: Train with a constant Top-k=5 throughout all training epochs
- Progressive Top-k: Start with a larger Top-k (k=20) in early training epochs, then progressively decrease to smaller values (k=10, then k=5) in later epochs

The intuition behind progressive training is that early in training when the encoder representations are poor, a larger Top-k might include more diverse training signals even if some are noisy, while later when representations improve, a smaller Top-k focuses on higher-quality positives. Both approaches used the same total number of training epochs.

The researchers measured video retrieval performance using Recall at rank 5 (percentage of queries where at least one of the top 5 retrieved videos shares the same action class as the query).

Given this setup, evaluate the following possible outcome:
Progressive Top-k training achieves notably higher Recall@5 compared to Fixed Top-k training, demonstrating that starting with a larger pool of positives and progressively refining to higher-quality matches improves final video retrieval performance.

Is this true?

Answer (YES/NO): YES